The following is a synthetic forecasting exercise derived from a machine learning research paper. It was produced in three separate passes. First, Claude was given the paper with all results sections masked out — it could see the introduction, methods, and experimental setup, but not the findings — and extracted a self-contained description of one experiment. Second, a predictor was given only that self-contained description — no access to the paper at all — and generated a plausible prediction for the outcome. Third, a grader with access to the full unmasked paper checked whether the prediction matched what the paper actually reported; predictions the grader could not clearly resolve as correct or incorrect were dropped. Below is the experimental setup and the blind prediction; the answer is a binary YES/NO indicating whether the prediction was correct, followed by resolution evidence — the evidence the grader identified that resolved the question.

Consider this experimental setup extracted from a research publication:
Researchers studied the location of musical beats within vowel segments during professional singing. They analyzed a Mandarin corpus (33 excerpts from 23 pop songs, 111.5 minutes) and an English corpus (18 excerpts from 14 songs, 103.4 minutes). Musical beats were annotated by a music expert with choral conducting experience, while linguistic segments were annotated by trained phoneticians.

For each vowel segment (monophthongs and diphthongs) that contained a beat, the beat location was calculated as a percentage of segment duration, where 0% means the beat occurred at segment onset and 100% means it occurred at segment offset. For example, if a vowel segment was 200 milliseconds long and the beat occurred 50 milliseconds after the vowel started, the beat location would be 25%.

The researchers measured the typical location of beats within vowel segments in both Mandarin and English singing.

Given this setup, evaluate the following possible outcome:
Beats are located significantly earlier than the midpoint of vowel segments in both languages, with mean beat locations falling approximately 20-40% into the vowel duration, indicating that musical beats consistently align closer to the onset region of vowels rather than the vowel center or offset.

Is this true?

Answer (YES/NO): NO